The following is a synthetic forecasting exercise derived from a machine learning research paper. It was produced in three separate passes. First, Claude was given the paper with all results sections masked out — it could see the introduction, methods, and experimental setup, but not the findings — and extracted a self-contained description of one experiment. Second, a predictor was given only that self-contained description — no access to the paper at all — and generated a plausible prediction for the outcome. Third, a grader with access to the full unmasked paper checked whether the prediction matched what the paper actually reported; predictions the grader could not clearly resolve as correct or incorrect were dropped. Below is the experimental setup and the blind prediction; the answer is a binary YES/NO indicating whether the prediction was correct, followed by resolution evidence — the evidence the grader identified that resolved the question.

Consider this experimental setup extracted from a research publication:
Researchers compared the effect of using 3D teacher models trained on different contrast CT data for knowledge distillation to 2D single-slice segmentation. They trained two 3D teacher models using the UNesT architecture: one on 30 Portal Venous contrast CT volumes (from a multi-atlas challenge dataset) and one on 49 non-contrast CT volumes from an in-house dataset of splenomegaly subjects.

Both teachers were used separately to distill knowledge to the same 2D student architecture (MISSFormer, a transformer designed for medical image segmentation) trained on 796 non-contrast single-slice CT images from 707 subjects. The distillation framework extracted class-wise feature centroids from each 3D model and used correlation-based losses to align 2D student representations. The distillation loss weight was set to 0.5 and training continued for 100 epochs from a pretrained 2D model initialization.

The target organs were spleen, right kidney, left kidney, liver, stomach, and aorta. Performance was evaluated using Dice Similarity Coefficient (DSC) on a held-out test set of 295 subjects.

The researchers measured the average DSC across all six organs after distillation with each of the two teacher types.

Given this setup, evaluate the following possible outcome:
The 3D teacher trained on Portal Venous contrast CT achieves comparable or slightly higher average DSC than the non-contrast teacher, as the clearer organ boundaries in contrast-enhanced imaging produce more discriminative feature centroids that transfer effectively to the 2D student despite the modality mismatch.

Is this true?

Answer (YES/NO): YES